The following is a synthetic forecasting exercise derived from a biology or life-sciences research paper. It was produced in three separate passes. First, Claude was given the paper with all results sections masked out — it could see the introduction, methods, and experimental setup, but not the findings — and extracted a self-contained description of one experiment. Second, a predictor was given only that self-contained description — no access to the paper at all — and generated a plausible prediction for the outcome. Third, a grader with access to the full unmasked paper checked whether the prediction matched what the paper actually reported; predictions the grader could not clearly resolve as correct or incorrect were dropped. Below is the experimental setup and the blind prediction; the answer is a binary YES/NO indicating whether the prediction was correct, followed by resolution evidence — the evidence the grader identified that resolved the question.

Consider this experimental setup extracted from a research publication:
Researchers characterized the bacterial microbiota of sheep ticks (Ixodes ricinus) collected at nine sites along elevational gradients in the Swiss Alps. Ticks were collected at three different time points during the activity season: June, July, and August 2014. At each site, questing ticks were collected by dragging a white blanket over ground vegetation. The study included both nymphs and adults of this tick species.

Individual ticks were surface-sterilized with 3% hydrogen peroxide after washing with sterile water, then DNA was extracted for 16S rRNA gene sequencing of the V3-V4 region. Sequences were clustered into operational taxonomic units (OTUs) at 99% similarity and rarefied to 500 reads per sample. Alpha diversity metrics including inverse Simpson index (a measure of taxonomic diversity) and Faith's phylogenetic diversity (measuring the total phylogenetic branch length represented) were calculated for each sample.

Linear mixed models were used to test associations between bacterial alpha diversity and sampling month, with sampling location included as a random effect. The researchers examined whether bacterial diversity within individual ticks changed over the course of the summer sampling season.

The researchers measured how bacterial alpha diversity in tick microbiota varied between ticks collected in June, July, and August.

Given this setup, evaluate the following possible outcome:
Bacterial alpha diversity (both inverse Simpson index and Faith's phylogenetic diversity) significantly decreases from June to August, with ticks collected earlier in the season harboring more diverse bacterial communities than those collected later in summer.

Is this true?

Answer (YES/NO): NO